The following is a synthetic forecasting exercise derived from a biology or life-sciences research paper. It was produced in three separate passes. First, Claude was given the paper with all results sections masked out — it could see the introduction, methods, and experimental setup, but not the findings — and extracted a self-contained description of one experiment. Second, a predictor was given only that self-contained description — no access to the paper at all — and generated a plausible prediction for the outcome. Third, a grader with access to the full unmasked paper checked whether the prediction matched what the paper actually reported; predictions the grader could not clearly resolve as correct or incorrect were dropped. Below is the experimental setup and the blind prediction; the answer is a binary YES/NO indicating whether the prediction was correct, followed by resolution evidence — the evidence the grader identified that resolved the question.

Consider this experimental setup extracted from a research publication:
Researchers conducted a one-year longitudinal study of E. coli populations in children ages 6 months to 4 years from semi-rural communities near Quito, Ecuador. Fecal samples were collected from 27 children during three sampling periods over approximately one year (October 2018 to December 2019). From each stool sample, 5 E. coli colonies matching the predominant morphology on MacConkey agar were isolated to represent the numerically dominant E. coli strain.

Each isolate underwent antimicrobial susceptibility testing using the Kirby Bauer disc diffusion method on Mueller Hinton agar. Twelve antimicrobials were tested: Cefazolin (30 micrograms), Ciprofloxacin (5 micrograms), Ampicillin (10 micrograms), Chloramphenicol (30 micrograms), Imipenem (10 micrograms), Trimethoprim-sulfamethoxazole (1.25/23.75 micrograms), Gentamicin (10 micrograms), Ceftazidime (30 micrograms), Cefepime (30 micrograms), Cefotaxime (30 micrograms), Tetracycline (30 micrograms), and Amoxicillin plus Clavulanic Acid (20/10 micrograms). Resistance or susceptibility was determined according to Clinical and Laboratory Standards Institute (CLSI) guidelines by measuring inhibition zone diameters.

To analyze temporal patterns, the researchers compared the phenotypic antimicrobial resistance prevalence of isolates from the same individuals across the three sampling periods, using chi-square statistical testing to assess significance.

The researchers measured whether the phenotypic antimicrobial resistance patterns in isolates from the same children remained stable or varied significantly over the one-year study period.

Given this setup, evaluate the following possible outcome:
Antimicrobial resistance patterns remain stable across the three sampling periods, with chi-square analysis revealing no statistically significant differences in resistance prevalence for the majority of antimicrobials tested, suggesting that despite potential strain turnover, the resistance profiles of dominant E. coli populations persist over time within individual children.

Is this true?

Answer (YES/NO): NO